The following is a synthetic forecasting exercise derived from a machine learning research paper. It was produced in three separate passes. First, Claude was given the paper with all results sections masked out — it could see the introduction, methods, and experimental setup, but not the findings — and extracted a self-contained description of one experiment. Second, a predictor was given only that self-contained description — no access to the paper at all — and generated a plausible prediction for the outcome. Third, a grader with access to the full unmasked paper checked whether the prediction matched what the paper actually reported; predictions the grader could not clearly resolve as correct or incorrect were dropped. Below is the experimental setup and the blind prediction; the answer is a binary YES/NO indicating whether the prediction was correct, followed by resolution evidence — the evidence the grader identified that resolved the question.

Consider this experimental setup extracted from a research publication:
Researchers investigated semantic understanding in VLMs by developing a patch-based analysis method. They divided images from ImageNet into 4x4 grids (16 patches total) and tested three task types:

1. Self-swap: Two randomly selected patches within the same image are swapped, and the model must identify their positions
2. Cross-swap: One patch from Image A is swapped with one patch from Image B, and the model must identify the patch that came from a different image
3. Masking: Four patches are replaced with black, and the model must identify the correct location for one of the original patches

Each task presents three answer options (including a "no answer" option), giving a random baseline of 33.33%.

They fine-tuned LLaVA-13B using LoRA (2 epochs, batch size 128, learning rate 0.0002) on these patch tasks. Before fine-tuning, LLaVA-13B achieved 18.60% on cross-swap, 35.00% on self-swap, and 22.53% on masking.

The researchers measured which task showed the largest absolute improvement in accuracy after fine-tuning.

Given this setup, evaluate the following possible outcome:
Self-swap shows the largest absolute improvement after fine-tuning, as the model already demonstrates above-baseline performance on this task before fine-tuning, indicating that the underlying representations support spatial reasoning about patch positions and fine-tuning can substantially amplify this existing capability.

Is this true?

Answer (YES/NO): NO